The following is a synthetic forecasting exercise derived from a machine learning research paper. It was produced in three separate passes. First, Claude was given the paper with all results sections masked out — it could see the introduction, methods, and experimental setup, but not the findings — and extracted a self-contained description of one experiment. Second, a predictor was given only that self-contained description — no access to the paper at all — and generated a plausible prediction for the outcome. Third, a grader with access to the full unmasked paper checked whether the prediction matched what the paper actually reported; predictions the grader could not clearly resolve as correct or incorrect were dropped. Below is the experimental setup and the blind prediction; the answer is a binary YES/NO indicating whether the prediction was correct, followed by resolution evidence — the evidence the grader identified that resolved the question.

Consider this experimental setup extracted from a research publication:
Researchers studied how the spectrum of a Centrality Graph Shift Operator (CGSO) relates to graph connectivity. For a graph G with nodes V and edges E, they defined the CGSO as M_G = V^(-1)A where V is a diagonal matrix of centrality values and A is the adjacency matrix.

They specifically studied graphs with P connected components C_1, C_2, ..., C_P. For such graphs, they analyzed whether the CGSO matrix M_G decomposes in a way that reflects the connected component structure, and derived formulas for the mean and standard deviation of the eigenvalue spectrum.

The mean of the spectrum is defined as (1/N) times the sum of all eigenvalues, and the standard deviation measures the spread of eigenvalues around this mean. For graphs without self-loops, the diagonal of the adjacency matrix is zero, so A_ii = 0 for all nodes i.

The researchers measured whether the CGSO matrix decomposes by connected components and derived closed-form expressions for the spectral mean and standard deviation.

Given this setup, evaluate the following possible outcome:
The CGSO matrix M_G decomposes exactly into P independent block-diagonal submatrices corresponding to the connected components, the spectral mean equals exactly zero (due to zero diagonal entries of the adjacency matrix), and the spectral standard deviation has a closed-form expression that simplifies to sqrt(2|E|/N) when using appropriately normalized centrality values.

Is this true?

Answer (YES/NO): NO